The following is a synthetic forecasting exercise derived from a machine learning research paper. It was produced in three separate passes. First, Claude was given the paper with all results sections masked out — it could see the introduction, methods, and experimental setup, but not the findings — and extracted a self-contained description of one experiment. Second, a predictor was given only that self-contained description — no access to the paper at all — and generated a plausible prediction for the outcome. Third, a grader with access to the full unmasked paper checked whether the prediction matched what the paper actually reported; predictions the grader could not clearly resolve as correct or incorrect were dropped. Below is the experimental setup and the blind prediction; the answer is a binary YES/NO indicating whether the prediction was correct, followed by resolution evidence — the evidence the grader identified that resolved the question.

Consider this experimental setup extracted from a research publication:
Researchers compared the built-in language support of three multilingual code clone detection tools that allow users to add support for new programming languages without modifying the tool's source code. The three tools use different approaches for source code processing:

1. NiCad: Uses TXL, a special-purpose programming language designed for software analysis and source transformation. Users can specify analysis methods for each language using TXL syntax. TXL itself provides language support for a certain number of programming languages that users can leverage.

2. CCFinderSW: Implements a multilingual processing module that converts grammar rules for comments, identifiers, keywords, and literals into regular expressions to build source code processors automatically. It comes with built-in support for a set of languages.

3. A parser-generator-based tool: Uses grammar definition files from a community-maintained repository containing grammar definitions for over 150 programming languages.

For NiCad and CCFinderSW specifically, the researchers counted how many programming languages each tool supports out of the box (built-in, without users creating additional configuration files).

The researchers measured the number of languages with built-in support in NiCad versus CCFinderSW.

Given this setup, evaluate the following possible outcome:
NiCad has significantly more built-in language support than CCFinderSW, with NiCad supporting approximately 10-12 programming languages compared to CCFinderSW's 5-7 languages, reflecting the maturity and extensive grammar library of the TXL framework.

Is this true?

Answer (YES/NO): NO